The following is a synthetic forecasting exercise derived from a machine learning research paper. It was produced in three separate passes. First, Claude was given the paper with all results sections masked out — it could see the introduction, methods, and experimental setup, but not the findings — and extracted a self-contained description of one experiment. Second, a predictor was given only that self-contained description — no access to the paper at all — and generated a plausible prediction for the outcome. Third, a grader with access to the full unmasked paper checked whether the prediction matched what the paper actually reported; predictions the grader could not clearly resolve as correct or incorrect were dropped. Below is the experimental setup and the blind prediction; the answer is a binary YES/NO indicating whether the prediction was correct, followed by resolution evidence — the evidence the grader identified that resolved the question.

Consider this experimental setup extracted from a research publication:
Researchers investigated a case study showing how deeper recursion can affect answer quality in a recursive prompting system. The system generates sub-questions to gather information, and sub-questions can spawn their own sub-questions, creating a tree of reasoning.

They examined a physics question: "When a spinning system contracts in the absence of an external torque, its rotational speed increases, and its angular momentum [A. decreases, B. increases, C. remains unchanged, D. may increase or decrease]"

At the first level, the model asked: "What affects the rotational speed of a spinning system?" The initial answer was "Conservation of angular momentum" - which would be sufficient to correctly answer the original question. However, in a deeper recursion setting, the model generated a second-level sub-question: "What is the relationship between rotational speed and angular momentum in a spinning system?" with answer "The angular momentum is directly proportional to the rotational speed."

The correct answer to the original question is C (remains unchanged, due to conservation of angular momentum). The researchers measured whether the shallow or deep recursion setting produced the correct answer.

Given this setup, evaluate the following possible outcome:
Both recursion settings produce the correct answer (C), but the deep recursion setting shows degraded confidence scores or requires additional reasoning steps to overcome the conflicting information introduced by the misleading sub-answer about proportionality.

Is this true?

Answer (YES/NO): NO